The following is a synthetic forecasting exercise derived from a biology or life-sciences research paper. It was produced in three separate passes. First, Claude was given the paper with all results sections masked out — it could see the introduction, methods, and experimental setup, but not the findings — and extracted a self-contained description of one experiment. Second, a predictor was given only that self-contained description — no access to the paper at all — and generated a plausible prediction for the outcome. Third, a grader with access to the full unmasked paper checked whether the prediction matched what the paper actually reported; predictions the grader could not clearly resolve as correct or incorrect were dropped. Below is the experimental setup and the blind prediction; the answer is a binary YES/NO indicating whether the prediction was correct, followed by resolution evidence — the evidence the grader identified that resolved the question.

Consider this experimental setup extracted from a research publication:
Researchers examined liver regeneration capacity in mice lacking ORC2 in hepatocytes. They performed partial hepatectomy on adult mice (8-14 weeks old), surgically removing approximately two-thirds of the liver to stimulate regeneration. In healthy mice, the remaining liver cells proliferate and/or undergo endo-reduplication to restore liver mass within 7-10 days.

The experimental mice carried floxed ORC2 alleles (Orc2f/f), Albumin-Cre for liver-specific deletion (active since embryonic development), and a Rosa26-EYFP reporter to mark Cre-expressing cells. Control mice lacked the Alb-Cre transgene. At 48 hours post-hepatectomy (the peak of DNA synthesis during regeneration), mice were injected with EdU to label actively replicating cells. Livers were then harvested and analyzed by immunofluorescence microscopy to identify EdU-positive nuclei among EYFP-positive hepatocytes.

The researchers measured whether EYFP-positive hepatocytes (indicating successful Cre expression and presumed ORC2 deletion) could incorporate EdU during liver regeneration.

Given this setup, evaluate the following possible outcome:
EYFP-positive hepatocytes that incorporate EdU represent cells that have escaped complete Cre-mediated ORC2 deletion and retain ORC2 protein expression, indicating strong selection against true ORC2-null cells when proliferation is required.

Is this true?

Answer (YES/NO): NO